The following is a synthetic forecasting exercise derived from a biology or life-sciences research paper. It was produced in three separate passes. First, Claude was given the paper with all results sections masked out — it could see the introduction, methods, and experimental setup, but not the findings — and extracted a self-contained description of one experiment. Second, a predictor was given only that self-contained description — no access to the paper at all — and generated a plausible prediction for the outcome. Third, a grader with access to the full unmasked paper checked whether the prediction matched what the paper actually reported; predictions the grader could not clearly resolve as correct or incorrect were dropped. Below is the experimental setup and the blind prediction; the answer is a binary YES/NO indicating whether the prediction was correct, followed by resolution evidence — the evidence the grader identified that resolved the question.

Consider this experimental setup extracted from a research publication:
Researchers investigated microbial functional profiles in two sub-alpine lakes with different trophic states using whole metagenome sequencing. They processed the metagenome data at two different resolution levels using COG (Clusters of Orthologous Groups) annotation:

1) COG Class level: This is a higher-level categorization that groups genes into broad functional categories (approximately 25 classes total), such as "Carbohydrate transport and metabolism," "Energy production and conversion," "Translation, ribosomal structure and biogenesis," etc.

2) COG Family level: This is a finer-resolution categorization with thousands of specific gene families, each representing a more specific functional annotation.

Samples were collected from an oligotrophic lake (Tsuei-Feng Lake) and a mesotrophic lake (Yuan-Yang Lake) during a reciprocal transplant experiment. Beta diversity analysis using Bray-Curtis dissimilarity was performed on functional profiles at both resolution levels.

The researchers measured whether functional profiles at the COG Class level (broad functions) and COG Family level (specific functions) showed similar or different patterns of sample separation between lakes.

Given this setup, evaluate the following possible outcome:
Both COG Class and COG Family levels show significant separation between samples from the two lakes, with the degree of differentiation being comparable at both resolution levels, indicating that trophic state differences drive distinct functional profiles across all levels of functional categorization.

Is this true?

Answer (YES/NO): NO